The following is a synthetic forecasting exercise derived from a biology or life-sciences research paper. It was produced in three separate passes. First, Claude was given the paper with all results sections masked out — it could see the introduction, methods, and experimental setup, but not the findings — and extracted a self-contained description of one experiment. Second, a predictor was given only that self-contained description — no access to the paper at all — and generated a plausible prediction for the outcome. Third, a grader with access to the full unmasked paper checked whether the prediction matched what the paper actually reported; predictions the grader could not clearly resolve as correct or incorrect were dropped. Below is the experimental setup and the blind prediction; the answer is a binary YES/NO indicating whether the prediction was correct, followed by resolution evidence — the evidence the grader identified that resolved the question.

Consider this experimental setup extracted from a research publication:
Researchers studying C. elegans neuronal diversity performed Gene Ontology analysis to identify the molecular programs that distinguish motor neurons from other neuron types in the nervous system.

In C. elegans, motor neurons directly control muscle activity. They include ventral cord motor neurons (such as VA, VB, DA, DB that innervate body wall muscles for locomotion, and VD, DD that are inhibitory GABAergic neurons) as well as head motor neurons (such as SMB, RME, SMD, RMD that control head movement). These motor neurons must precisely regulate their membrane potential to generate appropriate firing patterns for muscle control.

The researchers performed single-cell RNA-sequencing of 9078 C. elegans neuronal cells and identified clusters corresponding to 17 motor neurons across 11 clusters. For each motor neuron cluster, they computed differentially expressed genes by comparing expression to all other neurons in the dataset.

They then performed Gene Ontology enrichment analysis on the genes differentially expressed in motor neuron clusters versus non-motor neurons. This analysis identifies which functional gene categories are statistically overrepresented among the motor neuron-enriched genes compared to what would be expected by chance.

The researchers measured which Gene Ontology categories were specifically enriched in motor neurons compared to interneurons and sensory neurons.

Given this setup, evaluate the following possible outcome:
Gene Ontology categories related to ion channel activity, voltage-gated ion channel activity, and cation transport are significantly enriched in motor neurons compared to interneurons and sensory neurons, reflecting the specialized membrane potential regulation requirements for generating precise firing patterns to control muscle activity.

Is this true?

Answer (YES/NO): YES